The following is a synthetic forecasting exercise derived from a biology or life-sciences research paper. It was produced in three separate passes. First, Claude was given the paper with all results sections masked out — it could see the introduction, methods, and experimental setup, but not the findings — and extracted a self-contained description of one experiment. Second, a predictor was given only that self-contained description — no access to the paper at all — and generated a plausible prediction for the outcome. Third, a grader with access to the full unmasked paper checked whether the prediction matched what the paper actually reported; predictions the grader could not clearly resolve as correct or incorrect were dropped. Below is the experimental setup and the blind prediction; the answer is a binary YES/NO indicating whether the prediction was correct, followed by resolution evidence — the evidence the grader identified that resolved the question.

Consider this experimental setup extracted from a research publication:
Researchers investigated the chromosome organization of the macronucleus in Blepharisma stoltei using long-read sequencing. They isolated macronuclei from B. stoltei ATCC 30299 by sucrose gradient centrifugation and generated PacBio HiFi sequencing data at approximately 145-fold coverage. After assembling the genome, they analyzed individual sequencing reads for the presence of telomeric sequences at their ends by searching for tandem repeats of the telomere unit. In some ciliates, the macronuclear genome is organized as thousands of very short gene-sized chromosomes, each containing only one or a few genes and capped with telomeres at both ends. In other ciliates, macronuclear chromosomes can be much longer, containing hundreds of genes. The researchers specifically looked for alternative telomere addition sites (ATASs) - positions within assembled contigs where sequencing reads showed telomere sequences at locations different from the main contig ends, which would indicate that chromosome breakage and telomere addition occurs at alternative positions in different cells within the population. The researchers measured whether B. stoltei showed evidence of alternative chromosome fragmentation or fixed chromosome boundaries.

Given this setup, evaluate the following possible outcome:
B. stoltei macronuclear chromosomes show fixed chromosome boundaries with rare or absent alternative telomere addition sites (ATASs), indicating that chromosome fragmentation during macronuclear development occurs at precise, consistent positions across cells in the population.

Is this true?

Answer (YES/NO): NO